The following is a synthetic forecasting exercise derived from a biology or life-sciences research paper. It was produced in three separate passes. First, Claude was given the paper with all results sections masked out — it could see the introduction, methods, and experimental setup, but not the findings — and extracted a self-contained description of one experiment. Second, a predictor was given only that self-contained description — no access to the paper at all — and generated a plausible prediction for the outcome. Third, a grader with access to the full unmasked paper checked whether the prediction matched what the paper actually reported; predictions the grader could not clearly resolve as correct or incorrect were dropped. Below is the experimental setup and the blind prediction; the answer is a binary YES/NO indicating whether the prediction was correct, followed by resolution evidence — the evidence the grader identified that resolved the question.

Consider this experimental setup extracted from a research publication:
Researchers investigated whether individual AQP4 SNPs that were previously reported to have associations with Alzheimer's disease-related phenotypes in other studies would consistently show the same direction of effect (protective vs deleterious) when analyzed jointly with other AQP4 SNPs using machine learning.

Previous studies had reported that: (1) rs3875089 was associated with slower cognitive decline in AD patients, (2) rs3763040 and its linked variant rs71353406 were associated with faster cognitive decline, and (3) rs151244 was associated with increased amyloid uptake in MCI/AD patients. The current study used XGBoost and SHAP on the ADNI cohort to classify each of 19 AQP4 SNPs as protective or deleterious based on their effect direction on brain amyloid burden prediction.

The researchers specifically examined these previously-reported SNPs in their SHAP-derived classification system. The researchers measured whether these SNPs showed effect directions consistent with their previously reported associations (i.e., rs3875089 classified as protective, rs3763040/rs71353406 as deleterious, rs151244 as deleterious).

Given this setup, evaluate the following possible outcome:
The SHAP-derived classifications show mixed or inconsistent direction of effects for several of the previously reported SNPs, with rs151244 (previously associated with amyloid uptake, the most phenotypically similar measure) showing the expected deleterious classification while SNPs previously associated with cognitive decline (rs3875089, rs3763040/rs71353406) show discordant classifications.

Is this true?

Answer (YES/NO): NO